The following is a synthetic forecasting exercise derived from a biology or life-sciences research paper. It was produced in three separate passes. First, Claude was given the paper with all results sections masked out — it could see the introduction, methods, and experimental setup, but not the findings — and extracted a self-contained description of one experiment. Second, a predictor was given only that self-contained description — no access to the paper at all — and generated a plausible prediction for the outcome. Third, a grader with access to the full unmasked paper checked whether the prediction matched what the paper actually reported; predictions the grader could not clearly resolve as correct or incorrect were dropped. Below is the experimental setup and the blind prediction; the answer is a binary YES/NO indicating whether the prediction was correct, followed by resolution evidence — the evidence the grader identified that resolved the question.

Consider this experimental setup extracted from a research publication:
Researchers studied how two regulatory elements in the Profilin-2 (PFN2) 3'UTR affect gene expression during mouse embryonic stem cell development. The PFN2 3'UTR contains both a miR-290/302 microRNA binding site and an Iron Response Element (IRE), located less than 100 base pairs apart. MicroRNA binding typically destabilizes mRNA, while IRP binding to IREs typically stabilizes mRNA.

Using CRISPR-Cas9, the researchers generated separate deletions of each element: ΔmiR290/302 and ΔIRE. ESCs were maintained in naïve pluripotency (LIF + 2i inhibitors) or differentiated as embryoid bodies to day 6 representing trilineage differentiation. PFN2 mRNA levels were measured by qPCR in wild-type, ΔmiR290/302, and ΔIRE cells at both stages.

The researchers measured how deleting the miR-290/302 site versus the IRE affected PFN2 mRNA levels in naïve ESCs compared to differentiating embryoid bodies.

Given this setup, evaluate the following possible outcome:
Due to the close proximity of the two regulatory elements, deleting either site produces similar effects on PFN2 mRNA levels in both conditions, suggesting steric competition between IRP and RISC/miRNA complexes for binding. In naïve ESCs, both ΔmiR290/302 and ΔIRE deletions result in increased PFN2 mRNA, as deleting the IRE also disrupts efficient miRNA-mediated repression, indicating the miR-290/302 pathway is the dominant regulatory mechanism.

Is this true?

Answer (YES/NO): NO